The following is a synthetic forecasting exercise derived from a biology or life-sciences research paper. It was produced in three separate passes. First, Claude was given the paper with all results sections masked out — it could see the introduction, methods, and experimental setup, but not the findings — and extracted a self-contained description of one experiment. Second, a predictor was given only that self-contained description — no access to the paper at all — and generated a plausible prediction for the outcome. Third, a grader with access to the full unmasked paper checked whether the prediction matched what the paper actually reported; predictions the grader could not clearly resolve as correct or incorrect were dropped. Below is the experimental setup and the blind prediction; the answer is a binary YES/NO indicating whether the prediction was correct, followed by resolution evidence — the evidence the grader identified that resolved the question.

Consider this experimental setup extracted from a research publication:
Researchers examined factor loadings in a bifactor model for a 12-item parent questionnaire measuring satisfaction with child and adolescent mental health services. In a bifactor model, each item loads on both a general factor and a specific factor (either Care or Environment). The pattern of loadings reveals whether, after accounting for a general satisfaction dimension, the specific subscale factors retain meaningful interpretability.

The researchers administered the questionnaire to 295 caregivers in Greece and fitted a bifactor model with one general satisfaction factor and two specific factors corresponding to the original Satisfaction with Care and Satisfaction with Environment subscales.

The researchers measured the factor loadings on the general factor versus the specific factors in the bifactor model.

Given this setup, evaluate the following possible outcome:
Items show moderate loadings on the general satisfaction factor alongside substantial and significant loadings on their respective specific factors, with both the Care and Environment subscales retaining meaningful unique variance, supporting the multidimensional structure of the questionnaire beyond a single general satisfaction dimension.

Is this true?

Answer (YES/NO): NO